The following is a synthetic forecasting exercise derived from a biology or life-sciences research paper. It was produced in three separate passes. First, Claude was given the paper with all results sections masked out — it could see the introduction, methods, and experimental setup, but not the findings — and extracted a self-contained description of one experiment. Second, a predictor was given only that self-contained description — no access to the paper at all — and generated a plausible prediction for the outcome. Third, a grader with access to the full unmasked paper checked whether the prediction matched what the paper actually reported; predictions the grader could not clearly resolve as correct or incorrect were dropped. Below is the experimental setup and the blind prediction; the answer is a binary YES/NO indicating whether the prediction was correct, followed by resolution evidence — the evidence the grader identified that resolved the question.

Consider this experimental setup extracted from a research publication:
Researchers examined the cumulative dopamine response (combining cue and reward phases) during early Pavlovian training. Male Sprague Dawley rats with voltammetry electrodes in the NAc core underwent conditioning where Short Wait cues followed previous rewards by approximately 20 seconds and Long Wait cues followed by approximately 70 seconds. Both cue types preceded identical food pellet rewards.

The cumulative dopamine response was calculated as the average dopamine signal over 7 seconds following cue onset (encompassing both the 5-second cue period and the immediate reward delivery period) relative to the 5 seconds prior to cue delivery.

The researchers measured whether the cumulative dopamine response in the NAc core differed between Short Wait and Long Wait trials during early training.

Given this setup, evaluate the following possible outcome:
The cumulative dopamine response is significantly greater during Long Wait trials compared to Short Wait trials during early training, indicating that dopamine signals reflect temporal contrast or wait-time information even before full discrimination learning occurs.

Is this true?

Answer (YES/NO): NO